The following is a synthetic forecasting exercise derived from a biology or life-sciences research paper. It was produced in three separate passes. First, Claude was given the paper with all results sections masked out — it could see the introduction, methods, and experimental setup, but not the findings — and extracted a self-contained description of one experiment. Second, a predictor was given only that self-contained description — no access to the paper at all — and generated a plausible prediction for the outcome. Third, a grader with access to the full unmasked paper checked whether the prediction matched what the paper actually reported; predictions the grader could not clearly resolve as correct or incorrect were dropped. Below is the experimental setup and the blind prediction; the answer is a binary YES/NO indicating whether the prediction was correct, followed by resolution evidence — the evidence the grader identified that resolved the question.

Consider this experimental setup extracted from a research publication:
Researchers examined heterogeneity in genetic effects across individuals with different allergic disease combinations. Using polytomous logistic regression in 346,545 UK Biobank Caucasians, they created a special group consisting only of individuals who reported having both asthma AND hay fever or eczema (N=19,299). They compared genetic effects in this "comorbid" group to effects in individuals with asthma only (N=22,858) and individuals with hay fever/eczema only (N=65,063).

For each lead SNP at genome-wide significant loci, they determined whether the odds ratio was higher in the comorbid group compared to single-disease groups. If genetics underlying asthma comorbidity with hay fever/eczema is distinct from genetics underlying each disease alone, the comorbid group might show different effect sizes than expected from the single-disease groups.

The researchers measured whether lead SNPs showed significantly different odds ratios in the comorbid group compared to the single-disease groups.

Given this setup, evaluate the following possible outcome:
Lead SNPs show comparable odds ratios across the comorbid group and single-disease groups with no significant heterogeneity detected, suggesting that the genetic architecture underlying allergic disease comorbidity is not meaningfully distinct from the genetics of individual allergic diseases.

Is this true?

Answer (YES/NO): NO